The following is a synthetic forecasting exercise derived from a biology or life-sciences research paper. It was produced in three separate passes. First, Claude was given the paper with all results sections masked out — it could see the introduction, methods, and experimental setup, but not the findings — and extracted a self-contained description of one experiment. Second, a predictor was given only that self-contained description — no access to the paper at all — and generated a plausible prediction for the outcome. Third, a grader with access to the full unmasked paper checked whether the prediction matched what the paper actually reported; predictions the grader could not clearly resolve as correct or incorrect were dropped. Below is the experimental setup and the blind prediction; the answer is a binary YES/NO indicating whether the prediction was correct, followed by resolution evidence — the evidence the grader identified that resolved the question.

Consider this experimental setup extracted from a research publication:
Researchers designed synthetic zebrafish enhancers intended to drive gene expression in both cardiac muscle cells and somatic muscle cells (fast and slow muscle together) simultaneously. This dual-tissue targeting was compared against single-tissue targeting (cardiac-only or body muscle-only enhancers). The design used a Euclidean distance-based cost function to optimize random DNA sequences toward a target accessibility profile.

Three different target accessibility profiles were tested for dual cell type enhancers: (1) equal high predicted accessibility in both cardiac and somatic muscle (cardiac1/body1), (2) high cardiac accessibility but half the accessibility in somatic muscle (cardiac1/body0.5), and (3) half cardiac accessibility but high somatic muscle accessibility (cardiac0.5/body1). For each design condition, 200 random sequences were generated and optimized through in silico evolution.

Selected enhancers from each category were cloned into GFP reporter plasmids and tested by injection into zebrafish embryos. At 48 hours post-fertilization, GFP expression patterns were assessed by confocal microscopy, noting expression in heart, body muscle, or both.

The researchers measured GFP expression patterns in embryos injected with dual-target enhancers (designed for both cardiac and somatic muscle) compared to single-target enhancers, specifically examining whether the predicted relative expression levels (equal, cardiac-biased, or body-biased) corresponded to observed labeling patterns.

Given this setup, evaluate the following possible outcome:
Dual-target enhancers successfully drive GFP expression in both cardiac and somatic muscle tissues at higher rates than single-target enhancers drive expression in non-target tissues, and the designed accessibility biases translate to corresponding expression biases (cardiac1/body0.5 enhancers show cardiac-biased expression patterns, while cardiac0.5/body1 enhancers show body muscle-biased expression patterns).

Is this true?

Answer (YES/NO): NO